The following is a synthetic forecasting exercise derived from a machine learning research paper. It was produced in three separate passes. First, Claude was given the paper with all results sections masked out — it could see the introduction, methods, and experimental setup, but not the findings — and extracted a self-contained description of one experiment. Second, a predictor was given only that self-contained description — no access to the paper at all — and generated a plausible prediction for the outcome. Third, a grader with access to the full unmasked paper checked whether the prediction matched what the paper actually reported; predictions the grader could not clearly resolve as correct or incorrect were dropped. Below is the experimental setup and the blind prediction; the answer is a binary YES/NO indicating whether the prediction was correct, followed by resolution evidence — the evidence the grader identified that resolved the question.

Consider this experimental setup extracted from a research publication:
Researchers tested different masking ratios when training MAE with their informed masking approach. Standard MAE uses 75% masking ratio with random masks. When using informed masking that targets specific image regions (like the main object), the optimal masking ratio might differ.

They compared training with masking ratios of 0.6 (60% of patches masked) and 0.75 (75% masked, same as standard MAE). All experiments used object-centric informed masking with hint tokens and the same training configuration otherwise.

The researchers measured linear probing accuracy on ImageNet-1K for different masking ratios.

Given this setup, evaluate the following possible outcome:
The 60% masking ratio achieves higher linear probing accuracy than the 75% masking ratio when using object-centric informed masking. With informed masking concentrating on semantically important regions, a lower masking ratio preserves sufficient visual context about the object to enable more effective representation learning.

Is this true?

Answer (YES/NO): NO